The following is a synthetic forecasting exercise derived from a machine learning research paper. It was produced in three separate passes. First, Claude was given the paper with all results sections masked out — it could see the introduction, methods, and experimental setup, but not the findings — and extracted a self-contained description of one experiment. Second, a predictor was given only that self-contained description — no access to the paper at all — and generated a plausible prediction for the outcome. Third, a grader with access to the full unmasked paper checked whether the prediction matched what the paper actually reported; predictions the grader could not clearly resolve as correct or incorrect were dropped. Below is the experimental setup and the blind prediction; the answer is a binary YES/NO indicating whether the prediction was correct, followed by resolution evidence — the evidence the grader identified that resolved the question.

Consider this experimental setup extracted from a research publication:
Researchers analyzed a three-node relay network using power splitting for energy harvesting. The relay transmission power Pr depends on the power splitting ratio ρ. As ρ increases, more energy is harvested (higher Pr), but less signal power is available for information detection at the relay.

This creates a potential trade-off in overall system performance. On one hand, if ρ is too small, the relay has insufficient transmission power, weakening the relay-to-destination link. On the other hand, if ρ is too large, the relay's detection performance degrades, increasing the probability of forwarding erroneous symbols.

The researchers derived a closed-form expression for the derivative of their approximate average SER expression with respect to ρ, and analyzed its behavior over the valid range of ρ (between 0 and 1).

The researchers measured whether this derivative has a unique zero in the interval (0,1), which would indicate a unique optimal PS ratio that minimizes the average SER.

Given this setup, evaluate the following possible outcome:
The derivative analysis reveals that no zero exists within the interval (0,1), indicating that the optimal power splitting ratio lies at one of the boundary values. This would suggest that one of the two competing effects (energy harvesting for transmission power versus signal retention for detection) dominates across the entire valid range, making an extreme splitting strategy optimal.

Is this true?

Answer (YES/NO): NO